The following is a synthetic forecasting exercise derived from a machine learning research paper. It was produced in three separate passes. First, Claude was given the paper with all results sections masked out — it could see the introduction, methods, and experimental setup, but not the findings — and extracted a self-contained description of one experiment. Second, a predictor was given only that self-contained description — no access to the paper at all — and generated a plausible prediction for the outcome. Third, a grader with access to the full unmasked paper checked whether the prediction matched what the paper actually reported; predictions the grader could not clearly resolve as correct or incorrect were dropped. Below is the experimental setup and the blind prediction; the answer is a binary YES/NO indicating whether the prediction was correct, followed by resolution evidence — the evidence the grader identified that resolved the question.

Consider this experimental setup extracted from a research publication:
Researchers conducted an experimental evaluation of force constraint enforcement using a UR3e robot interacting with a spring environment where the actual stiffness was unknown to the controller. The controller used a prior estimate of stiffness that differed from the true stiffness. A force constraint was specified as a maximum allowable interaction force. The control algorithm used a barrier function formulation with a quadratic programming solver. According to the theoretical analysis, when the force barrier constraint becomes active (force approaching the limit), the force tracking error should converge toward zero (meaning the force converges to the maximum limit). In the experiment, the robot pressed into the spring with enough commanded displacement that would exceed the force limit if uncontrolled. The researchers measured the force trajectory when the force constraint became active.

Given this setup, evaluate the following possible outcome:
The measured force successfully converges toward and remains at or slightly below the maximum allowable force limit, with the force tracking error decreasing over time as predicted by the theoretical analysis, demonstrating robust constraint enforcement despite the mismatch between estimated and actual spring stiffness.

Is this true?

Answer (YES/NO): YES